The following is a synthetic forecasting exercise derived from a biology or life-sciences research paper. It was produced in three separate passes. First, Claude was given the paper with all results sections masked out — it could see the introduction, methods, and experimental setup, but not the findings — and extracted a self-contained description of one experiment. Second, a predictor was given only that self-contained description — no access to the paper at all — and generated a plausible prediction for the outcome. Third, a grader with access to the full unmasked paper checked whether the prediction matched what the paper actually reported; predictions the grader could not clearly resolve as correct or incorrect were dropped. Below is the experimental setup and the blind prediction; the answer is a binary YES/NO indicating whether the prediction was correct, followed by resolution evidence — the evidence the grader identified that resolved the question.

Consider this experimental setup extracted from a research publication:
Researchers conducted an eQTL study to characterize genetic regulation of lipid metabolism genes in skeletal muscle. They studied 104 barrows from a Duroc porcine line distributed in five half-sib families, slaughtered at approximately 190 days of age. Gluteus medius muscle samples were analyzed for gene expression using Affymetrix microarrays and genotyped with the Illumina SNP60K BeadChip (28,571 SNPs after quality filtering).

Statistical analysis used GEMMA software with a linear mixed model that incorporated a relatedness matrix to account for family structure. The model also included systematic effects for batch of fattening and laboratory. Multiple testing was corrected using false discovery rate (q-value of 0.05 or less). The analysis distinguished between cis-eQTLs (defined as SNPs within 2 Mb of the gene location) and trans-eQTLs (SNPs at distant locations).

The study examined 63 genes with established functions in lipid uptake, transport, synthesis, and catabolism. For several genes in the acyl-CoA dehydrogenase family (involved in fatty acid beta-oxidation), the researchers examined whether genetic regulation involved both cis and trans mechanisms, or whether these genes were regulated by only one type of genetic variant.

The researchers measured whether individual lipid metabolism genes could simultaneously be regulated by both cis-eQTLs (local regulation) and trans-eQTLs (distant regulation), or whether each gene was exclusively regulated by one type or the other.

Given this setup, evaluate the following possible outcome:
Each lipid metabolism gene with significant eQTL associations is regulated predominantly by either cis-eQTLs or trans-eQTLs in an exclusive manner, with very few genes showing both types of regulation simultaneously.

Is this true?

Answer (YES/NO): NO